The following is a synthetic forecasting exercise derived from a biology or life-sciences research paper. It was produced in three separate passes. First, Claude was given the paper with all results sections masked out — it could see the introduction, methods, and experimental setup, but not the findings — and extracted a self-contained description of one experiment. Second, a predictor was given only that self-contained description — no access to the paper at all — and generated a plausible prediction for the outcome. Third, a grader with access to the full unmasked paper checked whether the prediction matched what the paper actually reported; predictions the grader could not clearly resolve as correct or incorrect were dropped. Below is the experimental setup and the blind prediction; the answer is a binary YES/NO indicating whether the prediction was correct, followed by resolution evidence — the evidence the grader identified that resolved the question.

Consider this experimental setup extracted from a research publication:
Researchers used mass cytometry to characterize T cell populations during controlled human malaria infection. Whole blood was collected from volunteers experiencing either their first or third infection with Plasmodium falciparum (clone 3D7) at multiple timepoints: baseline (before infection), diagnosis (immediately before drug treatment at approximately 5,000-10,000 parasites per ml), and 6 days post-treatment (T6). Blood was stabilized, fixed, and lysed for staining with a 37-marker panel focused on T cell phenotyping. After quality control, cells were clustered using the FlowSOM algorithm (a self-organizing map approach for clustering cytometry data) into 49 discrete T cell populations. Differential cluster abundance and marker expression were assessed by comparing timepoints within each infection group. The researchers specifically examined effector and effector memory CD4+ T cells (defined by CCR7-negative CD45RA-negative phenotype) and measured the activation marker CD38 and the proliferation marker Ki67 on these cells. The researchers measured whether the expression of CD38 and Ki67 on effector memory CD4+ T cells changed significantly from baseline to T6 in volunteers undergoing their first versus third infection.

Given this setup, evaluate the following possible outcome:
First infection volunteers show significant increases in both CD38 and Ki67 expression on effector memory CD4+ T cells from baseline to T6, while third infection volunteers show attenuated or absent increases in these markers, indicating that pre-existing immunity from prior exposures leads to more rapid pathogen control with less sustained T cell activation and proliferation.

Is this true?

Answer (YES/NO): NO